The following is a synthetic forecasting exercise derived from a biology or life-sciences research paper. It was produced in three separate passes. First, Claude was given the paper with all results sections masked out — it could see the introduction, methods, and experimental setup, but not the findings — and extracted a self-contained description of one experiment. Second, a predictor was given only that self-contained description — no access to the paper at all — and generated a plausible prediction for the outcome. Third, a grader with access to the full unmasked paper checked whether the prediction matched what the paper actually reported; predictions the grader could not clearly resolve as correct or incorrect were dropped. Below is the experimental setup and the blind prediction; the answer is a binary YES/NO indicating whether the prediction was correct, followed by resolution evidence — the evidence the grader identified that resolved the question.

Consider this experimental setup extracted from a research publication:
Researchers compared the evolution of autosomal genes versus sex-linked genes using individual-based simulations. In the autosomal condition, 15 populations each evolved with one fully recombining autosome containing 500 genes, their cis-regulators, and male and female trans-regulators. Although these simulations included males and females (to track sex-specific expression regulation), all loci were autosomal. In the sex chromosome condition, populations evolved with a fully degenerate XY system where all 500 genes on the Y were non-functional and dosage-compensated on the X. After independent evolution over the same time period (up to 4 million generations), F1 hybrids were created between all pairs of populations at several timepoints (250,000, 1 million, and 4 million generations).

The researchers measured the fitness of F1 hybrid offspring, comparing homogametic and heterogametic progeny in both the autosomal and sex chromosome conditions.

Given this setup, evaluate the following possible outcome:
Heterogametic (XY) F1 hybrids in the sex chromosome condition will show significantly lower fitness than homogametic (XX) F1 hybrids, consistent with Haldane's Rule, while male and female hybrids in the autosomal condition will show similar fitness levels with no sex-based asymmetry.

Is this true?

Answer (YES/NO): YES